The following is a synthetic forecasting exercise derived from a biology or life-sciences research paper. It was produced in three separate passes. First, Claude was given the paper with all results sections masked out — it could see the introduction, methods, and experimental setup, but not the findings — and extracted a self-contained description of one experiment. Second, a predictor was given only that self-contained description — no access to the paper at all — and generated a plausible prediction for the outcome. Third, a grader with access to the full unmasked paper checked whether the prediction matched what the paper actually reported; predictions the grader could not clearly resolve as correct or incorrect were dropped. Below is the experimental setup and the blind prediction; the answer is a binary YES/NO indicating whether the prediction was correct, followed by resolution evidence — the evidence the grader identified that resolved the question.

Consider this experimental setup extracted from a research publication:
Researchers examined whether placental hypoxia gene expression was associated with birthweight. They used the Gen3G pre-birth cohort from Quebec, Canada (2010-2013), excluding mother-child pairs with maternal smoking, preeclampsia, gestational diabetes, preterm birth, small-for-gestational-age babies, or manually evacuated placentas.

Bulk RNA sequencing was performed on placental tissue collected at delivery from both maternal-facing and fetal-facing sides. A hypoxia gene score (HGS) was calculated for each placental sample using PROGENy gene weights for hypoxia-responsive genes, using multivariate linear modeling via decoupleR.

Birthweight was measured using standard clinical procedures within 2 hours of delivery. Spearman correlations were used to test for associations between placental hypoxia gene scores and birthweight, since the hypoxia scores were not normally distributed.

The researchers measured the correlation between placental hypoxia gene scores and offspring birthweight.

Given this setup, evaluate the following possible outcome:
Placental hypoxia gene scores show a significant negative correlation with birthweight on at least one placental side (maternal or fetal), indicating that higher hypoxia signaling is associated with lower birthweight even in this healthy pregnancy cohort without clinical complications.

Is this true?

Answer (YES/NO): NO